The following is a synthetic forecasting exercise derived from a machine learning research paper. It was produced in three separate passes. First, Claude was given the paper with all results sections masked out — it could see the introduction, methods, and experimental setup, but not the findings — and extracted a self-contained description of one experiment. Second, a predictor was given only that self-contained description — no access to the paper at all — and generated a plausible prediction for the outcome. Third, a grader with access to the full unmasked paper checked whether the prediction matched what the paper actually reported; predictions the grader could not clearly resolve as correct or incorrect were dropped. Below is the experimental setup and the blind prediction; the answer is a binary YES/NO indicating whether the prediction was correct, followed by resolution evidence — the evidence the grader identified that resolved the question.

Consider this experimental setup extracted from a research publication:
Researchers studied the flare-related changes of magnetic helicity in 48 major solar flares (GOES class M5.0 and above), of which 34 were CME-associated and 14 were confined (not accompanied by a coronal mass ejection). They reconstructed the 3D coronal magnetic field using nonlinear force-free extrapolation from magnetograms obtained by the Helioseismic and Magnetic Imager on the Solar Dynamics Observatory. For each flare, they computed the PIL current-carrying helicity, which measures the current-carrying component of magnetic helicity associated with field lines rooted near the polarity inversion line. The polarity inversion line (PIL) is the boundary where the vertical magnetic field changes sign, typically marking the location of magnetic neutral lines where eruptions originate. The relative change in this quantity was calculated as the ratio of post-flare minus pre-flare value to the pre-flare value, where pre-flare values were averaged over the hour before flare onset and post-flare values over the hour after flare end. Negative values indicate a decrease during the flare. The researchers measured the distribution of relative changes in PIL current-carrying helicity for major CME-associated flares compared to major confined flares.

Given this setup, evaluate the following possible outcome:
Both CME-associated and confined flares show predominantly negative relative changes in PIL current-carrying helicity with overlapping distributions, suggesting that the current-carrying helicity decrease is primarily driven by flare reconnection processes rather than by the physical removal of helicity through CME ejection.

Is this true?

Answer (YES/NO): NO